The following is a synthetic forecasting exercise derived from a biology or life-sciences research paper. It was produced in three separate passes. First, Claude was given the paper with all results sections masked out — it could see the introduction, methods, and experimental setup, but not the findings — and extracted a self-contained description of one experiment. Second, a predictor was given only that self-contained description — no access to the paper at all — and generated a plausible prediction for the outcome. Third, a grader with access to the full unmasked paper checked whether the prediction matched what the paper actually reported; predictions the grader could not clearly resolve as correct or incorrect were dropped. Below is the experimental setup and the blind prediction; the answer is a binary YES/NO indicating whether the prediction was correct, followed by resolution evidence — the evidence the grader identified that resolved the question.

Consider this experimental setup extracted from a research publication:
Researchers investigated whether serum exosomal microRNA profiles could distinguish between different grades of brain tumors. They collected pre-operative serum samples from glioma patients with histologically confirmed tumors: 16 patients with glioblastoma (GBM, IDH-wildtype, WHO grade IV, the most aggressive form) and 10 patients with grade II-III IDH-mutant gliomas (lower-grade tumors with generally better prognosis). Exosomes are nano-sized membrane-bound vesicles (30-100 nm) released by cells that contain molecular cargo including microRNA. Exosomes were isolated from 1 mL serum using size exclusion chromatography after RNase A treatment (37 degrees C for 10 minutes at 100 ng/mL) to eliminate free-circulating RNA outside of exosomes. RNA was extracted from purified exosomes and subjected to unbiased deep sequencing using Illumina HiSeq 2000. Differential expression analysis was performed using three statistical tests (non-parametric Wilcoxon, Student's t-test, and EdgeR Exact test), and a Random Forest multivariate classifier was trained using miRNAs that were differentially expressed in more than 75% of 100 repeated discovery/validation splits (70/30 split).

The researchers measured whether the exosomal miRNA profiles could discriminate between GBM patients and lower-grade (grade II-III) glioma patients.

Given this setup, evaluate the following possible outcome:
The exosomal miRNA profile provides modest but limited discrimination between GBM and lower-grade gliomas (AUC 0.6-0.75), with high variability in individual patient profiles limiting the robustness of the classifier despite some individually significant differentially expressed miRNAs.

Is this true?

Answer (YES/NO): NO